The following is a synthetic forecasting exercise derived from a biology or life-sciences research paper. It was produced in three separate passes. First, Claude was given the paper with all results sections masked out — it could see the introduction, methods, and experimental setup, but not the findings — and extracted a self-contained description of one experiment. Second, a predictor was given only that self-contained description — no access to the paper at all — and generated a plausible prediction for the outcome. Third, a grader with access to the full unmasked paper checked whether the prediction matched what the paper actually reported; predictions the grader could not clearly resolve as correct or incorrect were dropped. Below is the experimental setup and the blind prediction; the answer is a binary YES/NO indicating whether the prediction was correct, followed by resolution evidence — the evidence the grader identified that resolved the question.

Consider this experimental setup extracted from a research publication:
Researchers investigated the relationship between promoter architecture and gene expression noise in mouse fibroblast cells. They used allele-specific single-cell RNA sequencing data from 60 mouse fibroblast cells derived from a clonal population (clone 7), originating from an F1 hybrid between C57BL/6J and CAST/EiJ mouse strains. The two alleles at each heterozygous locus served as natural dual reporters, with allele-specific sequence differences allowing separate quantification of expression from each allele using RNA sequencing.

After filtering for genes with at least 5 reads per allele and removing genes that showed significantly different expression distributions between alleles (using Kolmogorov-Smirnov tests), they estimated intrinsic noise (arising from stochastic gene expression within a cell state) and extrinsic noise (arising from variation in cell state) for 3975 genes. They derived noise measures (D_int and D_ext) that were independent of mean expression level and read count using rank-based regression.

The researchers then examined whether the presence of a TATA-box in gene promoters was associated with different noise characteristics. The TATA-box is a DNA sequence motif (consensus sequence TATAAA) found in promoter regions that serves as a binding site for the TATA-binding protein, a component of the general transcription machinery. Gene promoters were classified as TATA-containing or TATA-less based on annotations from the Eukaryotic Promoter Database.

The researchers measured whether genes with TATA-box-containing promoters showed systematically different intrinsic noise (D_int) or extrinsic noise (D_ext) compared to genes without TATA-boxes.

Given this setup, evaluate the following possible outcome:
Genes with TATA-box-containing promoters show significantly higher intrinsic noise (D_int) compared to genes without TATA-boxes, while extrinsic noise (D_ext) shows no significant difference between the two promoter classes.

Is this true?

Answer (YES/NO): NO